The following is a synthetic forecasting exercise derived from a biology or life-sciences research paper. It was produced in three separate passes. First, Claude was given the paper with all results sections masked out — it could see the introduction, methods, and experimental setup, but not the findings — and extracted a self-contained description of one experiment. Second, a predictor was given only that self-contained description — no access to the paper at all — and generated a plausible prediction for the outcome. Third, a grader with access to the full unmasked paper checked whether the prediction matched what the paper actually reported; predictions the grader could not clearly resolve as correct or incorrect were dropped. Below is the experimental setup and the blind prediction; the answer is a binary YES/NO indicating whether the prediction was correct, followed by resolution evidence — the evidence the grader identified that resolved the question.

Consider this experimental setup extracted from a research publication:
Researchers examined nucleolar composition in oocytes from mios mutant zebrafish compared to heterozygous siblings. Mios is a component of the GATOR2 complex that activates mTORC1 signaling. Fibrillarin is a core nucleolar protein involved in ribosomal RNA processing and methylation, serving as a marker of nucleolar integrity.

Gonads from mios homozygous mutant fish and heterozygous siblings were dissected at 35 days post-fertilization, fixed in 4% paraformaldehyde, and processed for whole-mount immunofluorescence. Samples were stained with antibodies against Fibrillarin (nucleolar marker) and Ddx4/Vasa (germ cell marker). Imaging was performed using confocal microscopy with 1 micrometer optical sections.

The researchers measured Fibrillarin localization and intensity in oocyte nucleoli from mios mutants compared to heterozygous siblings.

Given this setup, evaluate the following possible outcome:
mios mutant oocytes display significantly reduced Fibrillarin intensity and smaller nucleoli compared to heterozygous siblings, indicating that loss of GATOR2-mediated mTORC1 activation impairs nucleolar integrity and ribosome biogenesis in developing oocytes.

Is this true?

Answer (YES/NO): NO